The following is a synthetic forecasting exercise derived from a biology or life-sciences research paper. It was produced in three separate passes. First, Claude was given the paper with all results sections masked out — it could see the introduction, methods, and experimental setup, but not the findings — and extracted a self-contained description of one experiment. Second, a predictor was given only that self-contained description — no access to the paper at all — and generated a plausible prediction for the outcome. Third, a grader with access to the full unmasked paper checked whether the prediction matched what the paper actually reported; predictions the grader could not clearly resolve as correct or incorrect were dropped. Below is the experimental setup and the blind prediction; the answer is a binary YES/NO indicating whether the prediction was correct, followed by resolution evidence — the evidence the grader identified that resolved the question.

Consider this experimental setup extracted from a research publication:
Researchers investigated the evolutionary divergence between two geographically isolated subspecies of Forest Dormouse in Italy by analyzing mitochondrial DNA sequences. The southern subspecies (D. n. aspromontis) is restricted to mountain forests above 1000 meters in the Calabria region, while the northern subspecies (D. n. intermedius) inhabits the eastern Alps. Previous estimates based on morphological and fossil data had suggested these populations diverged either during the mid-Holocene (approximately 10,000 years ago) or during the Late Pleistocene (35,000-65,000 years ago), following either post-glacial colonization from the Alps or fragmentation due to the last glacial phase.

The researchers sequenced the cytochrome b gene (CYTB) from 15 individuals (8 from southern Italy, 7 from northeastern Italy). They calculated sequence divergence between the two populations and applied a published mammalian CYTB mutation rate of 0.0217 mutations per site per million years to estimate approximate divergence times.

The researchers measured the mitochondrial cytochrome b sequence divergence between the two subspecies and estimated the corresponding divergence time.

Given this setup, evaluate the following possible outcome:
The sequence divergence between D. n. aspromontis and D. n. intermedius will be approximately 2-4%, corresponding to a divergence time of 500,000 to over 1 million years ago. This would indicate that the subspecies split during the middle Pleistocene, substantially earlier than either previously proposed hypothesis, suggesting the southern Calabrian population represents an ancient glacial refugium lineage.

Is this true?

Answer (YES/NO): NO